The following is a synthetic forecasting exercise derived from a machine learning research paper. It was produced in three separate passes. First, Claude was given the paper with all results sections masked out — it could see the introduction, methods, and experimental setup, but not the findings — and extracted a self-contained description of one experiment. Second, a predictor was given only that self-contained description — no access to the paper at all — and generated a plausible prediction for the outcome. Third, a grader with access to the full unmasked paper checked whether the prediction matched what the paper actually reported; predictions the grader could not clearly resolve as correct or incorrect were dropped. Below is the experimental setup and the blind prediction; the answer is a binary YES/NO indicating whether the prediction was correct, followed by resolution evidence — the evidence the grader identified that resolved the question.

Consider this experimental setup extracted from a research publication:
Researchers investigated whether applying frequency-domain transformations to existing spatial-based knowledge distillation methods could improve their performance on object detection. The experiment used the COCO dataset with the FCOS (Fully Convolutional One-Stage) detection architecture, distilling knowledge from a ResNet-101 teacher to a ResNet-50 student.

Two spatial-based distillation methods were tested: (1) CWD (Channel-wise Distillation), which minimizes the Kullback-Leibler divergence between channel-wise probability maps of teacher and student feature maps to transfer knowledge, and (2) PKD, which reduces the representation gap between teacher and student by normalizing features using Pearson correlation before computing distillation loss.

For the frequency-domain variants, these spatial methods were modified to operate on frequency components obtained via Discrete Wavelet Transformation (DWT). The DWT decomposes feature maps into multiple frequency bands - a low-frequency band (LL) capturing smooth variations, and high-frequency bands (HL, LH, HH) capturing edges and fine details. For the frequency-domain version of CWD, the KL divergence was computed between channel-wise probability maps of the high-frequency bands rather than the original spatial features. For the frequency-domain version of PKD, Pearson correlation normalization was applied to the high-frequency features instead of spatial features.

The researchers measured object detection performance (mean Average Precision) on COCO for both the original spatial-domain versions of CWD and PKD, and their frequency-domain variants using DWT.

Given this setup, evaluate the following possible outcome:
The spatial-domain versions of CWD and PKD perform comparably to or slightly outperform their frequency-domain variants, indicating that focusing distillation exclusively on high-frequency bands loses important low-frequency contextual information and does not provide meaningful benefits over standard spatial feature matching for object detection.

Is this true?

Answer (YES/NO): NO